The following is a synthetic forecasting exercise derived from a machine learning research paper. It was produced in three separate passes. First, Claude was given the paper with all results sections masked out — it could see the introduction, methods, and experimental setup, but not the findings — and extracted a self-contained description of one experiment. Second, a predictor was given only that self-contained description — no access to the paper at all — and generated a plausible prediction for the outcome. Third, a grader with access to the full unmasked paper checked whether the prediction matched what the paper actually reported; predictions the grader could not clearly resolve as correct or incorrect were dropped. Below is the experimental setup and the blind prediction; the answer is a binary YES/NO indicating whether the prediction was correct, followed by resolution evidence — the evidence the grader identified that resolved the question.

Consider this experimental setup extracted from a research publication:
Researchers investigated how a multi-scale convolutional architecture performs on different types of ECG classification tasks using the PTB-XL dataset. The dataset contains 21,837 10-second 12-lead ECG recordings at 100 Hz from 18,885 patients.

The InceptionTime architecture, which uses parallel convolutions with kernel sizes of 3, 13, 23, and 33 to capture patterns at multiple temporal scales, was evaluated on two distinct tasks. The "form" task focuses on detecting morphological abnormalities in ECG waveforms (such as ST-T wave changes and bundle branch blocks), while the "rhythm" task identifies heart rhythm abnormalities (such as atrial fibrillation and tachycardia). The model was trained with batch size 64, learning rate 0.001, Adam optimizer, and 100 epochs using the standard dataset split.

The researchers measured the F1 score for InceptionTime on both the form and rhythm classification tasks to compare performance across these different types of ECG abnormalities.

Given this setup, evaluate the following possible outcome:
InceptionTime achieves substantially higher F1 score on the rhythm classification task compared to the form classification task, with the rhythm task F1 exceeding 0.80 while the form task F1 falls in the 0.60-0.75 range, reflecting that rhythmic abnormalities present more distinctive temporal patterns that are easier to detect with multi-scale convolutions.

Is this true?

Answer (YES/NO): NO